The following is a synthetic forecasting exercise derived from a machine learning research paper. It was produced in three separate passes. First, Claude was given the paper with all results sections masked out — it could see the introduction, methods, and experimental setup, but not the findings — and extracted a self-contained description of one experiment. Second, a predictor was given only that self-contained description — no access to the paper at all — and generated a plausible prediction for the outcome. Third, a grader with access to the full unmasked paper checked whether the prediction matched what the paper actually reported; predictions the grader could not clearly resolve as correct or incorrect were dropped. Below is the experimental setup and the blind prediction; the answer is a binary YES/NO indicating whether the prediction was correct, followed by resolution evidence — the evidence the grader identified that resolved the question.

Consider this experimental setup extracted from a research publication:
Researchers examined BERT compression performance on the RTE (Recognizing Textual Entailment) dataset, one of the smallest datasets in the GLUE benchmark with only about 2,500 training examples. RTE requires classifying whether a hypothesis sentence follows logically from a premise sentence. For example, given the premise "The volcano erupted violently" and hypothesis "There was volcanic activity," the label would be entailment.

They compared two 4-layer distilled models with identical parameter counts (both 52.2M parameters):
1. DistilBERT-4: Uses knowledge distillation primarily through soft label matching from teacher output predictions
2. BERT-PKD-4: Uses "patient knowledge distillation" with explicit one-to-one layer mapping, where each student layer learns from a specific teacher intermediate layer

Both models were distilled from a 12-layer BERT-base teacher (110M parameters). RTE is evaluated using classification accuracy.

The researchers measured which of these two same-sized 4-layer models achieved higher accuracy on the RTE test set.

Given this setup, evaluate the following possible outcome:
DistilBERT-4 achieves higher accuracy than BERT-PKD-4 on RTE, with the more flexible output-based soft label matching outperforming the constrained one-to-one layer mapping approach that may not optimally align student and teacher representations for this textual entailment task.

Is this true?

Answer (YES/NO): NO